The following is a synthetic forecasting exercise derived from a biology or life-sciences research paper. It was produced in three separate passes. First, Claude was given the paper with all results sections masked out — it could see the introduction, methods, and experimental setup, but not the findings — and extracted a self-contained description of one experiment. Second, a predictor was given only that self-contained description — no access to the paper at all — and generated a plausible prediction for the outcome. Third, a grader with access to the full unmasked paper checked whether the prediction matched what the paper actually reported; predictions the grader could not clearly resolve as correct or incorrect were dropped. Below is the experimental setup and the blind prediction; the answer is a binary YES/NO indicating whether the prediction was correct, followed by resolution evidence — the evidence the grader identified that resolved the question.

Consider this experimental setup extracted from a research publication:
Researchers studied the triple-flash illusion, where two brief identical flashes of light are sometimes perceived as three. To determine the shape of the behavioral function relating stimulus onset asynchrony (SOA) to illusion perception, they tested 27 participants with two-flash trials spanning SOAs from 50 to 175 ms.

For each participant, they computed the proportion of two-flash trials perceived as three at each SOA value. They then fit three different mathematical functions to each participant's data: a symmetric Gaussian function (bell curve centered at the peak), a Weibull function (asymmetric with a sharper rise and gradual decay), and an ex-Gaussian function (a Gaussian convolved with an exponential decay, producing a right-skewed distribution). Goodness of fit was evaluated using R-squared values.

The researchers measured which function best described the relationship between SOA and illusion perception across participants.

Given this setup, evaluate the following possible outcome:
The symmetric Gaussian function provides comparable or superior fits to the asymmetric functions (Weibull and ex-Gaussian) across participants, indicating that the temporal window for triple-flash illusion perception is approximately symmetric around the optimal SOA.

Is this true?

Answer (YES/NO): NO